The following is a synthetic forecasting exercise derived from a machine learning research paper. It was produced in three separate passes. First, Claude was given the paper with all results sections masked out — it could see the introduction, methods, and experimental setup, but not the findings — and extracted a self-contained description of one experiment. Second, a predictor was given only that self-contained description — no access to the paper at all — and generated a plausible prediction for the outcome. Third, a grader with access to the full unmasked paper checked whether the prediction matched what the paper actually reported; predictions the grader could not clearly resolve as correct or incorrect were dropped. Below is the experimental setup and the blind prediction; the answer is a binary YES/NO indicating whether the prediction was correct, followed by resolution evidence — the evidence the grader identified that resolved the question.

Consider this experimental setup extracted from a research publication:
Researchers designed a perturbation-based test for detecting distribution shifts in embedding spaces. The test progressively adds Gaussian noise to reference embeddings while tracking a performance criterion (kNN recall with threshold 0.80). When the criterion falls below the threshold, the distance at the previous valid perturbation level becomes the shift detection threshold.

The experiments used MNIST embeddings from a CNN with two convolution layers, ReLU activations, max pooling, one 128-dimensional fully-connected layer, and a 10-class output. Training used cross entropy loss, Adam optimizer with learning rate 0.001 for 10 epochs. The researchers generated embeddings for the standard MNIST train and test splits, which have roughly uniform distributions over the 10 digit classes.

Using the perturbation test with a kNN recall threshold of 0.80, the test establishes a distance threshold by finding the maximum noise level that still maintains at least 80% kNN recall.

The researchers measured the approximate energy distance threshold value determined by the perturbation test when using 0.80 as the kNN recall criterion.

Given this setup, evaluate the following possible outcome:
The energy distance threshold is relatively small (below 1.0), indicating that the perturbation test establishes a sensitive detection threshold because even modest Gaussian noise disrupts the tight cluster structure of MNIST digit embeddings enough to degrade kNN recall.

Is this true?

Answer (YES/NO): YES